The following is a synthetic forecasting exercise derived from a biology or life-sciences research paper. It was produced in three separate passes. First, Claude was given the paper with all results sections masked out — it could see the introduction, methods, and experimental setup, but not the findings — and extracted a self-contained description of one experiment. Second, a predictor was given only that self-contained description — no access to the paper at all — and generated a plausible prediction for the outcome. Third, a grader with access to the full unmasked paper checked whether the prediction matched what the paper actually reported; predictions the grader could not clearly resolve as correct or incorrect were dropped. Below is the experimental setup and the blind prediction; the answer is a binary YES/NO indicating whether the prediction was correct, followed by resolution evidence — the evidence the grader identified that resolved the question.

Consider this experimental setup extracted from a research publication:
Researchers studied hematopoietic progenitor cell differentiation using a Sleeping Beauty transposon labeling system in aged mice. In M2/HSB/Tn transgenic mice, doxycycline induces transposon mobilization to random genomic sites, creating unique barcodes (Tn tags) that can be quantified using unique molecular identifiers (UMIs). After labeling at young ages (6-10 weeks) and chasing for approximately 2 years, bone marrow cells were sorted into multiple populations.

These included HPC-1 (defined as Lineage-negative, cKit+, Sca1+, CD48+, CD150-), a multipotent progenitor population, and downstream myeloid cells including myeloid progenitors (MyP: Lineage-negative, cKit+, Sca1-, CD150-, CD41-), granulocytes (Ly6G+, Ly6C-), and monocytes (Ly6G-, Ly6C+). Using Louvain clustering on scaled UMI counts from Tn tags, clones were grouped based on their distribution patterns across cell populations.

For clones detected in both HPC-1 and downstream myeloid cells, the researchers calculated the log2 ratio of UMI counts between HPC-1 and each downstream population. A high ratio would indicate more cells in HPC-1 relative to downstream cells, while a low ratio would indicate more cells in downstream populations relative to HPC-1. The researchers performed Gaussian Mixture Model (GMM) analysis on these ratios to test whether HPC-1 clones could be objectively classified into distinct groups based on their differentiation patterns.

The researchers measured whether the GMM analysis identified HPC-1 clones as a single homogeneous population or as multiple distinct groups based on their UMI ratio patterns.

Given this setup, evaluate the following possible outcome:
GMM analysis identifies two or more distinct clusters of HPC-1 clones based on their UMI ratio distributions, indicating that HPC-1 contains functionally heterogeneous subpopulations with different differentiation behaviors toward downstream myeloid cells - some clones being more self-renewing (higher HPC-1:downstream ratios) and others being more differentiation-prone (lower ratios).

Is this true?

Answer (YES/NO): YES